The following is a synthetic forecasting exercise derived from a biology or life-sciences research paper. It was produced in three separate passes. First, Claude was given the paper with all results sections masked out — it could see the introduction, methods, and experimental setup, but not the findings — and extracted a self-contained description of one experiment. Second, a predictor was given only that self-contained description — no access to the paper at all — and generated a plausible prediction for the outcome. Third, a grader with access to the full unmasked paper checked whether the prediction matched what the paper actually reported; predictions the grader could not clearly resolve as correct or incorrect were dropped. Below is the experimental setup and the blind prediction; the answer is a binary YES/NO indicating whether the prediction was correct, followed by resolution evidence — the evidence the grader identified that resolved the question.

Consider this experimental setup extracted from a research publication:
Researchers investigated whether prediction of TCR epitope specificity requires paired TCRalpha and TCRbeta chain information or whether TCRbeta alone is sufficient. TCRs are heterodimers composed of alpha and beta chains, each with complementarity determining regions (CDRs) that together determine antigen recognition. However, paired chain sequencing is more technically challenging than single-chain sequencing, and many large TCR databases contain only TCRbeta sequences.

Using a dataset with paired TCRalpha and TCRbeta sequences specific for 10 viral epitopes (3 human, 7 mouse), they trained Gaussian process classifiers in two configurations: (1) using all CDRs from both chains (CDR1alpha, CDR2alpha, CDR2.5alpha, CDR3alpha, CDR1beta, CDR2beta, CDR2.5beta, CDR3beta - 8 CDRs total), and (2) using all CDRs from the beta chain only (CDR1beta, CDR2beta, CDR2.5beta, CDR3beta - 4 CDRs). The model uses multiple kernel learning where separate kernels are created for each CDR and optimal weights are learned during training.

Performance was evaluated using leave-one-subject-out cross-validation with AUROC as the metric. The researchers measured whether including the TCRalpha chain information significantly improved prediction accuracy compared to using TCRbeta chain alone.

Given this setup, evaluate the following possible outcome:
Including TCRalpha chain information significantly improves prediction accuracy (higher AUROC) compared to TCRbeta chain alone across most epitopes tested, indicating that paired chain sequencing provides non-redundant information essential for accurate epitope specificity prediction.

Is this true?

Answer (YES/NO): NO